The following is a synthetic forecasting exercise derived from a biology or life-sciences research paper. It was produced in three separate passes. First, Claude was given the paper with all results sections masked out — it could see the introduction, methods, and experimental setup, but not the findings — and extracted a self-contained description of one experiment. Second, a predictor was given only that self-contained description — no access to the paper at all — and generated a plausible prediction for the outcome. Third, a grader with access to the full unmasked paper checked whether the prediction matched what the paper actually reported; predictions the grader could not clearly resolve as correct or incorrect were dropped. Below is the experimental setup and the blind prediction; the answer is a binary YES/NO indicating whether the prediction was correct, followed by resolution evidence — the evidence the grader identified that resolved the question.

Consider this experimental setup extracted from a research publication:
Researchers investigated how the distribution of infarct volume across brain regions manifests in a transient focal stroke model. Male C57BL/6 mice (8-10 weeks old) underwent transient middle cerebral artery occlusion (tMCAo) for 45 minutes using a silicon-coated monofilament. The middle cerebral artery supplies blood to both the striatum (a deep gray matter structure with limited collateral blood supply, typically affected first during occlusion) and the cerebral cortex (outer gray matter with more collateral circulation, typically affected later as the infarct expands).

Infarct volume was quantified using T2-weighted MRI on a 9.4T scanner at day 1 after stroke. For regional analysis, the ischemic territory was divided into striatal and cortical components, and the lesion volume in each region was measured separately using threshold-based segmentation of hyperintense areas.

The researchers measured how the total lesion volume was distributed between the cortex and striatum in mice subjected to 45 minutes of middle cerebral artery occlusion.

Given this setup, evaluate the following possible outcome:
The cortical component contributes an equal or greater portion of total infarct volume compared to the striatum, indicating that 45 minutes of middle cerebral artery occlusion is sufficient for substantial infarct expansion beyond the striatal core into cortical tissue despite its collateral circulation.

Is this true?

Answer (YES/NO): YES